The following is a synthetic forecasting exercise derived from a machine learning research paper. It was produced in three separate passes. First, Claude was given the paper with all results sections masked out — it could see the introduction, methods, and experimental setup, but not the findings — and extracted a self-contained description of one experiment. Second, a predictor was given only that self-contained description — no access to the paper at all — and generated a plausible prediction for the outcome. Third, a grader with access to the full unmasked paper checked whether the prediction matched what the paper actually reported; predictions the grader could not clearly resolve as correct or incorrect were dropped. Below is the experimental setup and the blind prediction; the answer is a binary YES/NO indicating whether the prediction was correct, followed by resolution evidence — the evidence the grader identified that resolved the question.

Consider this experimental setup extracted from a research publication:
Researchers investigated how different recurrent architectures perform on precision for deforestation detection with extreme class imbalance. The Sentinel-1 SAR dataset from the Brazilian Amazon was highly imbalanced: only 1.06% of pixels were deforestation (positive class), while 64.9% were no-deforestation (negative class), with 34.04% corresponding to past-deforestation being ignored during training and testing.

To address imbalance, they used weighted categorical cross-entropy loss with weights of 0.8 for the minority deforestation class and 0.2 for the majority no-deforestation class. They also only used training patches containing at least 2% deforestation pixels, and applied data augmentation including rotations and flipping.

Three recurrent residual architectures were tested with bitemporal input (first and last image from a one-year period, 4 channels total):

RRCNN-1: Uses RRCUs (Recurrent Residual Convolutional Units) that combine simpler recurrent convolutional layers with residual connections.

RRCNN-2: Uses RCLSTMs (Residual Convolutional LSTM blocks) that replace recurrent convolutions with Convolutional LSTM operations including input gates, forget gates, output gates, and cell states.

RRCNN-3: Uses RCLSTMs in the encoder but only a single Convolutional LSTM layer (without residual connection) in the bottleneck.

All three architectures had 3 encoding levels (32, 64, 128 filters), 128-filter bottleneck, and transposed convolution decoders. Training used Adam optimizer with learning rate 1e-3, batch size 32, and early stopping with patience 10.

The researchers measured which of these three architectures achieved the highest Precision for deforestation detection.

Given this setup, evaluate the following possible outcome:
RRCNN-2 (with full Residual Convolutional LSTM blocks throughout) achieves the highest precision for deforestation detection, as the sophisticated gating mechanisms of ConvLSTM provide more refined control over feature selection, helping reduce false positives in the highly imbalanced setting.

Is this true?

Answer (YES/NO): YES